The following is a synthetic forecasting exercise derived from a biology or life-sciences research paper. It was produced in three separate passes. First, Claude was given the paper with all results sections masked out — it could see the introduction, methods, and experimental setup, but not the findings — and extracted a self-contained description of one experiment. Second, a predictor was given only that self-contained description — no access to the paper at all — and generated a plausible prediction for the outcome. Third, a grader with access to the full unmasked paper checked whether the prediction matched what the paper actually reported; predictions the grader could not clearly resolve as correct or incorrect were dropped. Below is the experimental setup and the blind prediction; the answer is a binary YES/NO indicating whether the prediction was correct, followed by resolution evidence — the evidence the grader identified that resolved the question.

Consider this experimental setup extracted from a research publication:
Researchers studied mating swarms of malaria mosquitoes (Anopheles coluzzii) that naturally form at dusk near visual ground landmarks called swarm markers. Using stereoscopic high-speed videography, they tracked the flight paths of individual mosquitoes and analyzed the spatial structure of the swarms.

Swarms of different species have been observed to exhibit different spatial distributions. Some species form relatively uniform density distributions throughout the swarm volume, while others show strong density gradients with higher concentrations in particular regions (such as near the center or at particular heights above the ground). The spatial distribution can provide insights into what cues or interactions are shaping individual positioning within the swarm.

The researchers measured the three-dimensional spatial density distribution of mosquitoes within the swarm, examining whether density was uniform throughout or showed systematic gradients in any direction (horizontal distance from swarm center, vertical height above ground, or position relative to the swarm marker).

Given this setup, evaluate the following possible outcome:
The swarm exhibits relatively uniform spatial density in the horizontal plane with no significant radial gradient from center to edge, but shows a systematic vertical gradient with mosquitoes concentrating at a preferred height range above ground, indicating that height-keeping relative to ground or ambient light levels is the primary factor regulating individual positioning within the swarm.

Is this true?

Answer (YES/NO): NO